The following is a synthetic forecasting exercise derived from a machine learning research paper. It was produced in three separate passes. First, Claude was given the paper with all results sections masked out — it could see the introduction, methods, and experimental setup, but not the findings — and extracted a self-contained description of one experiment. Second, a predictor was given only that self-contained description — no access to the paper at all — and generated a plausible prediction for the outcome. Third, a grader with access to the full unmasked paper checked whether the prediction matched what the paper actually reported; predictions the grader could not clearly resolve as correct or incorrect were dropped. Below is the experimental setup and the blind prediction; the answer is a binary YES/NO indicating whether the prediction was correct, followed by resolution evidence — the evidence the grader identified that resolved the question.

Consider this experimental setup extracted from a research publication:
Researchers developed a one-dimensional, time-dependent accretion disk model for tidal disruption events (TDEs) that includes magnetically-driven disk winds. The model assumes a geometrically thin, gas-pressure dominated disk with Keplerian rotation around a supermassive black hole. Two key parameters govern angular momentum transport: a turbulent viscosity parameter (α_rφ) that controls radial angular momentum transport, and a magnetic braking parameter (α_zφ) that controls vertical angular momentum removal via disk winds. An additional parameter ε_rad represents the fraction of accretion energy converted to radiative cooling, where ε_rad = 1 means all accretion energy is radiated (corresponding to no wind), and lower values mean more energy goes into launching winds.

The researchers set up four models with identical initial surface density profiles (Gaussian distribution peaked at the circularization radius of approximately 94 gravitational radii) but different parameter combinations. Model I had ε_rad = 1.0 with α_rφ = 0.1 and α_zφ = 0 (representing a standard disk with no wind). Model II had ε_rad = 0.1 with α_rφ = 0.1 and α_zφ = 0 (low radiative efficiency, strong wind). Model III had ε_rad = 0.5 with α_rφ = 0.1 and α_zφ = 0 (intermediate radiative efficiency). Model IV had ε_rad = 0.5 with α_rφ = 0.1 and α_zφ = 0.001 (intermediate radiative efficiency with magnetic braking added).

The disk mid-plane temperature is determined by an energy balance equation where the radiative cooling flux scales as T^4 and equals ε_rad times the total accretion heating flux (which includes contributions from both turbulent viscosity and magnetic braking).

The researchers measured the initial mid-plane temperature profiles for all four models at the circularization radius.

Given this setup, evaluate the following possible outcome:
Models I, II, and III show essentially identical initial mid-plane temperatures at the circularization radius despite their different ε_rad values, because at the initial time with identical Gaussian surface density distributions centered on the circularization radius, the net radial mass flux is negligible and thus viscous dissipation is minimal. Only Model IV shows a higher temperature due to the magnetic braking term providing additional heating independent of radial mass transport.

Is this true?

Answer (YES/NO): NO